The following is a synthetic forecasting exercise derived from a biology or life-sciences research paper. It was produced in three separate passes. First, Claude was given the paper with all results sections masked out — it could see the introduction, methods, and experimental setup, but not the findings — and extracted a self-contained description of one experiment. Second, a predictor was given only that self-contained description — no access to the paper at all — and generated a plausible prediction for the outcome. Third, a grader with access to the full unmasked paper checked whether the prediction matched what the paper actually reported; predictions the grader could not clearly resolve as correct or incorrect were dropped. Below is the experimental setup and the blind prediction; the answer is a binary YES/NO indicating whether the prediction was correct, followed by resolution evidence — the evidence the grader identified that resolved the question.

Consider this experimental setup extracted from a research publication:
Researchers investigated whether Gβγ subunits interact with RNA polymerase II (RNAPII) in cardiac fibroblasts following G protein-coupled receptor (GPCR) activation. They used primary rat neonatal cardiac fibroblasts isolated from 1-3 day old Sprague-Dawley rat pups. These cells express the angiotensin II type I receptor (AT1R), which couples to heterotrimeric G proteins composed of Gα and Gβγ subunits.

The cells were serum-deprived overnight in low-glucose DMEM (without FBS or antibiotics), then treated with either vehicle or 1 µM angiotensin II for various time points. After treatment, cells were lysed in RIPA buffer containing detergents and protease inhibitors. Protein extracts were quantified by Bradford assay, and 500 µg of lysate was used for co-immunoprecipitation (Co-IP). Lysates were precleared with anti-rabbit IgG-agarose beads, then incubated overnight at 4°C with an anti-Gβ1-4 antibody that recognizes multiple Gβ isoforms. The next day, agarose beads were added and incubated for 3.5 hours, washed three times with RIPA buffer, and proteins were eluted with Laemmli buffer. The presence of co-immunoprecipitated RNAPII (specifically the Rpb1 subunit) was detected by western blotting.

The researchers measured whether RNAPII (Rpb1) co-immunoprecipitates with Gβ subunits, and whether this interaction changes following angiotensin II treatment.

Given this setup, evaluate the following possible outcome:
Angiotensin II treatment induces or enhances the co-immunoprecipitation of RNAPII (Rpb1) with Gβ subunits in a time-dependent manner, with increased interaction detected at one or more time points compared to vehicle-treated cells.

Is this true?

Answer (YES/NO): YES